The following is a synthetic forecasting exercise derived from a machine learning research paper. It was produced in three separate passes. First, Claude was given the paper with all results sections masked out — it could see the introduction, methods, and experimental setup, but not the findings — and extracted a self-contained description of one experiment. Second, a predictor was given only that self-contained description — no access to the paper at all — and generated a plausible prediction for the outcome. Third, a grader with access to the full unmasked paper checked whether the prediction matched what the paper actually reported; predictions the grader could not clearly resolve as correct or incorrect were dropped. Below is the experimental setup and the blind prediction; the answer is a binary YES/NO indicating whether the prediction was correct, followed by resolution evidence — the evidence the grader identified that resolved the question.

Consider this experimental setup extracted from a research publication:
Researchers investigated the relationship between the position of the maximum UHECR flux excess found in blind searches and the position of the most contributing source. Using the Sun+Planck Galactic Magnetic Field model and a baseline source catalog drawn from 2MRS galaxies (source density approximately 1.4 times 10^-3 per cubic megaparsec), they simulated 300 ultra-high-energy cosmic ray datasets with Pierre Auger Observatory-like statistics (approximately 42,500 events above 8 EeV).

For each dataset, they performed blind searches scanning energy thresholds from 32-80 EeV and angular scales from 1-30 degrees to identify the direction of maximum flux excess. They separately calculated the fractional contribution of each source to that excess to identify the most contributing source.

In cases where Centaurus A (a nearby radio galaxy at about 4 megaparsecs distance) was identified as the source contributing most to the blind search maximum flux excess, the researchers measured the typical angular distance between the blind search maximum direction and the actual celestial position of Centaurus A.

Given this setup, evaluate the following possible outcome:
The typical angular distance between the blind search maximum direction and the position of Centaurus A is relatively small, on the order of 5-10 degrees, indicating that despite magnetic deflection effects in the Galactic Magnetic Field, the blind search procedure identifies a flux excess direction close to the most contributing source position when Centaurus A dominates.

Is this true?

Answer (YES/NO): NO